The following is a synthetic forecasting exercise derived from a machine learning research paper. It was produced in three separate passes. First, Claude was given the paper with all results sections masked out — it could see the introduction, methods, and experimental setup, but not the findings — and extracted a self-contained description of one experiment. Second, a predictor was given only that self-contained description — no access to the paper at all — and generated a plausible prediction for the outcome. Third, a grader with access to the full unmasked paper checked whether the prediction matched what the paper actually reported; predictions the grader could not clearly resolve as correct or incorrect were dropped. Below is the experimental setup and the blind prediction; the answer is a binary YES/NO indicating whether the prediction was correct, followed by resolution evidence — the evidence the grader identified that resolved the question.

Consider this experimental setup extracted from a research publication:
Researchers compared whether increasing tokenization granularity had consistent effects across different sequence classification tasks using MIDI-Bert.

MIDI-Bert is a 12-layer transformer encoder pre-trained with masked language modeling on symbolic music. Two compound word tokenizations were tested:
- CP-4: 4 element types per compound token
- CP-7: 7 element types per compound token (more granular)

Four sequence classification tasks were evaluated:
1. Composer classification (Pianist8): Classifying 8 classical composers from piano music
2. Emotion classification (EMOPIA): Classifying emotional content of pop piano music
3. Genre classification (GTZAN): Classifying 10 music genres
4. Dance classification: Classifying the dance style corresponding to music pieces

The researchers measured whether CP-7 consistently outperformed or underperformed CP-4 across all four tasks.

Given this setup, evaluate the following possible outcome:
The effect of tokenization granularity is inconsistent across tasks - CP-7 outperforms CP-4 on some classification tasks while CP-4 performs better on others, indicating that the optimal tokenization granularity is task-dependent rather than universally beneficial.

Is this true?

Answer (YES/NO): YES